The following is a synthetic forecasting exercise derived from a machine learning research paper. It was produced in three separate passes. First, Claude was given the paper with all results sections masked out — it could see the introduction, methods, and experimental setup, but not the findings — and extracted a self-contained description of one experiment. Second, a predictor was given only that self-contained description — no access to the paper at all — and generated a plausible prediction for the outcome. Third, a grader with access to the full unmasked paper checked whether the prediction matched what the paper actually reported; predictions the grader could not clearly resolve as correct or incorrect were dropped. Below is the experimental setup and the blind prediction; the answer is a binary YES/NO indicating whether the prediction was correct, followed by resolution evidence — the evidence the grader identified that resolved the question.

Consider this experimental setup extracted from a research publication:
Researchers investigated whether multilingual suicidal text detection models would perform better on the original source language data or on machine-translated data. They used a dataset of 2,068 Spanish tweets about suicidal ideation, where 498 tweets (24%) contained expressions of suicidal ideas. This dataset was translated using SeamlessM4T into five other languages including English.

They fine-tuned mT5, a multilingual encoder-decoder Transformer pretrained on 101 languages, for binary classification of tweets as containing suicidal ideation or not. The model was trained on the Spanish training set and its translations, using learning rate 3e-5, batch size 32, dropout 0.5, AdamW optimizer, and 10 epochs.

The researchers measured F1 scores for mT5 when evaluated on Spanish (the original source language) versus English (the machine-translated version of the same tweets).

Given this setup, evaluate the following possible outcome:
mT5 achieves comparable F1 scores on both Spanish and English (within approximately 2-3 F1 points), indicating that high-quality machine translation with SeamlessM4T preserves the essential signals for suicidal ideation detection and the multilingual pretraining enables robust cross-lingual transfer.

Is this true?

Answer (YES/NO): YES